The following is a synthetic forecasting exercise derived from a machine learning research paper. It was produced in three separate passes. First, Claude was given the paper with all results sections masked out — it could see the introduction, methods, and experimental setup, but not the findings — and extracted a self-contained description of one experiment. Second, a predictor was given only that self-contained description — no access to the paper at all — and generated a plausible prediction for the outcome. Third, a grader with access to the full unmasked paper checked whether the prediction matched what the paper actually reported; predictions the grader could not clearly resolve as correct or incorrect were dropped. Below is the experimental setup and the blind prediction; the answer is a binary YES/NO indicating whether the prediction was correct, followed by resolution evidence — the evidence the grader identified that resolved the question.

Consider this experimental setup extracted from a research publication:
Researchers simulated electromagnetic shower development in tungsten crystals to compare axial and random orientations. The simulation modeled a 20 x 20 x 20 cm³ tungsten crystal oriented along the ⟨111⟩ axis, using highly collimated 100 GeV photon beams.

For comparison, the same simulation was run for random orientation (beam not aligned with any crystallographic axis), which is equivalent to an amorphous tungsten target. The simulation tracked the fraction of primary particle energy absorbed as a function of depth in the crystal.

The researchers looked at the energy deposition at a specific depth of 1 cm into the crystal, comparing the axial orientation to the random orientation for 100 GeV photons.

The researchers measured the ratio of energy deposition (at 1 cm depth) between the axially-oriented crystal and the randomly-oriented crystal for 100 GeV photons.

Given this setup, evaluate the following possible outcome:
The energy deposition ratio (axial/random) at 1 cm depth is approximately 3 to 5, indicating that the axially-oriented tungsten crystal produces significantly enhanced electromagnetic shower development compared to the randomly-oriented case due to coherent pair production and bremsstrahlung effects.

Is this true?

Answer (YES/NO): YES